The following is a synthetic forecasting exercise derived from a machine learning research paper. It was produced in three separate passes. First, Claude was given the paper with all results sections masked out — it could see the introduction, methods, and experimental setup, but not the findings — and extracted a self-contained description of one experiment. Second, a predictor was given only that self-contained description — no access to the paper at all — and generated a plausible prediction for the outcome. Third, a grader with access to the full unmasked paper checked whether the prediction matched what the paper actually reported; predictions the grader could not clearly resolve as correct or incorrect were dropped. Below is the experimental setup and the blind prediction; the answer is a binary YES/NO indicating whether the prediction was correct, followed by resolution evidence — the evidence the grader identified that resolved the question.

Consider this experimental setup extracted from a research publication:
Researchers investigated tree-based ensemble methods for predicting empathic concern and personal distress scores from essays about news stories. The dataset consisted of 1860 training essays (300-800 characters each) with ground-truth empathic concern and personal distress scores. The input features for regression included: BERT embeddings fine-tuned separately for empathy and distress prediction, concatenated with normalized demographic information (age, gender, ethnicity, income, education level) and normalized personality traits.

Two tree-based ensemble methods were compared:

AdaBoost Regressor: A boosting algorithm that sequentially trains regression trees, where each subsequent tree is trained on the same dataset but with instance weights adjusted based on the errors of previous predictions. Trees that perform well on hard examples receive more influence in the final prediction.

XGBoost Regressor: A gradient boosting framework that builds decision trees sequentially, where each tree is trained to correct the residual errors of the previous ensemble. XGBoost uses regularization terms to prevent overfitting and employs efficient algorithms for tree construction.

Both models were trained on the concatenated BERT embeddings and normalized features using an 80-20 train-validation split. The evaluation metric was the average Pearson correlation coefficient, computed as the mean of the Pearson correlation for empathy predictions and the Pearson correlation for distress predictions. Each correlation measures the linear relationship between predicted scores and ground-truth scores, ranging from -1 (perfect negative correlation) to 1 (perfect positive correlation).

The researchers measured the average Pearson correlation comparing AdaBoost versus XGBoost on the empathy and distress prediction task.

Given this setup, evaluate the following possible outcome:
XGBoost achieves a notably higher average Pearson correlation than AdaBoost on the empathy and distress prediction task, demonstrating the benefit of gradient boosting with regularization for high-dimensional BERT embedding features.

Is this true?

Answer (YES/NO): NO